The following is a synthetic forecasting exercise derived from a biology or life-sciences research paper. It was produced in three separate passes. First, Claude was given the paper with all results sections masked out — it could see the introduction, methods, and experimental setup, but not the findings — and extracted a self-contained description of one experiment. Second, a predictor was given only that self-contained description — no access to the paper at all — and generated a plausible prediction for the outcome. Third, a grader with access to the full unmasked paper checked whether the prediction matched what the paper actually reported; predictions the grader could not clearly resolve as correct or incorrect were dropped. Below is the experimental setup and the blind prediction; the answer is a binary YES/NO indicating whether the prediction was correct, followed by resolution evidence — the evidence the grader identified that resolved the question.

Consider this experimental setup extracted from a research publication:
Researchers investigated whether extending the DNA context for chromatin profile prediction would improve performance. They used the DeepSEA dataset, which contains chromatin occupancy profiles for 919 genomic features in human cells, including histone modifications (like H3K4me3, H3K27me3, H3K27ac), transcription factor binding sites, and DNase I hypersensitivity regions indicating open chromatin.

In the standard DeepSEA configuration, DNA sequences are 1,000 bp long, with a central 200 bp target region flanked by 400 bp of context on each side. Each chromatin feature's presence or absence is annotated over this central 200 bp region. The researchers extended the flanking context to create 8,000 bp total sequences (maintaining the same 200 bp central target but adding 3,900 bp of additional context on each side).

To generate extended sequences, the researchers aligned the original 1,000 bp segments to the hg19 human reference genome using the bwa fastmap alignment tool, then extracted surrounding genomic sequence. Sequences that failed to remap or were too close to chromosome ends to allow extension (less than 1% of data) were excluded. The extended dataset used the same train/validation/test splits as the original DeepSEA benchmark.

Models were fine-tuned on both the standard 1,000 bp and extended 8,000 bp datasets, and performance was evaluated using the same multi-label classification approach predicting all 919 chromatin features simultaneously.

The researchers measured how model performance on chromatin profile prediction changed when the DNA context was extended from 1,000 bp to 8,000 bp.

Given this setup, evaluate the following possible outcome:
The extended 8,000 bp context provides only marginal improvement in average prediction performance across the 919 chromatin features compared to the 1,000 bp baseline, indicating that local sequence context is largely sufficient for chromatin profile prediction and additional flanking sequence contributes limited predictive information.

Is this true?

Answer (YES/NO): NO